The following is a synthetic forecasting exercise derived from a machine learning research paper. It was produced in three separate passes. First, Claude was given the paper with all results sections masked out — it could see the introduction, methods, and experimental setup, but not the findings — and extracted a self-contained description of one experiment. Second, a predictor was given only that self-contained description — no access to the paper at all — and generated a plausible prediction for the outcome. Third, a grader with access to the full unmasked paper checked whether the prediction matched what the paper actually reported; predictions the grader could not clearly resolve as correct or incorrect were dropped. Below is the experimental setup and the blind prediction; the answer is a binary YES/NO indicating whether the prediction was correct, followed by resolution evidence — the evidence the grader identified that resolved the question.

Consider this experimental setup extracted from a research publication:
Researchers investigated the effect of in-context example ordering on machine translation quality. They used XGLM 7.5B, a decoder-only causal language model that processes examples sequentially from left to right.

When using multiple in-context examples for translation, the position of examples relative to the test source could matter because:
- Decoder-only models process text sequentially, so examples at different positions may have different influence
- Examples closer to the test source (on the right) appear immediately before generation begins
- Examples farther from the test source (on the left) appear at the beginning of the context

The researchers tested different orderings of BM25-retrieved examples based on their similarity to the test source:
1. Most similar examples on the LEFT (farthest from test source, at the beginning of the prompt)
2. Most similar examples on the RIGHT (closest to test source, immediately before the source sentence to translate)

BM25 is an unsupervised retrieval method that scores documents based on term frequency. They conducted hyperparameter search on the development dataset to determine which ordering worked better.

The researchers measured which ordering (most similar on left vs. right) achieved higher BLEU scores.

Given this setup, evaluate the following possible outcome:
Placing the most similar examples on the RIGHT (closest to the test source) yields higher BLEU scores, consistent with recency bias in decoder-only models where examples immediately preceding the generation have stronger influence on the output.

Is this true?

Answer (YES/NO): NO